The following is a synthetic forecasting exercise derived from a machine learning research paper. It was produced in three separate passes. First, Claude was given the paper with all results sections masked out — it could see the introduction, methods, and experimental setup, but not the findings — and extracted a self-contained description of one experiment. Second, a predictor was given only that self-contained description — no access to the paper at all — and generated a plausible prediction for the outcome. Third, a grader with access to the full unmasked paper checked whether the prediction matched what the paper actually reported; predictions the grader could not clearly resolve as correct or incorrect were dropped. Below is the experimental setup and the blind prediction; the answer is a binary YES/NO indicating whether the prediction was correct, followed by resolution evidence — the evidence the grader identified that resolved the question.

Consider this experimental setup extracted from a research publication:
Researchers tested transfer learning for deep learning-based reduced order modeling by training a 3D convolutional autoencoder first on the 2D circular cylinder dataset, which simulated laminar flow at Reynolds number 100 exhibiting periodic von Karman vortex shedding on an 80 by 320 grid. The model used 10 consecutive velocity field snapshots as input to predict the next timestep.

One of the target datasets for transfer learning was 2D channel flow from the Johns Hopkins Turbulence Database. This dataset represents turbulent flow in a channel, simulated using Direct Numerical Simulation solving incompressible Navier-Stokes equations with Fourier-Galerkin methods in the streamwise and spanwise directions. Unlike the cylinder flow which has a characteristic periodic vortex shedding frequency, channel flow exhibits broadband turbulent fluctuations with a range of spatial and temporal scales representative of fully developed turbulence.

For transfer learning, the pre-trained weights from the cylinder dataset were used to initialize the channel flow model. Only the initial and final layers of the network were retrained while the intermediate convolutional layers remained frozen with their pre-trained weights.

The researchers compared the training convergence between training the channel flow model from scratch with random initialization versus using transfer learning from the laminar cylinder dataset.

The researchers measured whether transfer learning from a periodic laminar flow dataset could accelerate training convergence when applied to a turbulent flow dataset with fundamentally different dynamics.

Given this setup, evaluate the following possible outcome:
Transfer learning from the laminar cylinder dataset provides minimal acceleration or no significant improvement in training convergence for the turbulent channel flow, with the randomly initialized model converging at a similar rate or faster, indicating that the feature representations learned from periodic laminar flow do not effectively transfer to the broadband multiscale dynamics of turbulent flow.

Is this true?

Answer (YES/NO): NO